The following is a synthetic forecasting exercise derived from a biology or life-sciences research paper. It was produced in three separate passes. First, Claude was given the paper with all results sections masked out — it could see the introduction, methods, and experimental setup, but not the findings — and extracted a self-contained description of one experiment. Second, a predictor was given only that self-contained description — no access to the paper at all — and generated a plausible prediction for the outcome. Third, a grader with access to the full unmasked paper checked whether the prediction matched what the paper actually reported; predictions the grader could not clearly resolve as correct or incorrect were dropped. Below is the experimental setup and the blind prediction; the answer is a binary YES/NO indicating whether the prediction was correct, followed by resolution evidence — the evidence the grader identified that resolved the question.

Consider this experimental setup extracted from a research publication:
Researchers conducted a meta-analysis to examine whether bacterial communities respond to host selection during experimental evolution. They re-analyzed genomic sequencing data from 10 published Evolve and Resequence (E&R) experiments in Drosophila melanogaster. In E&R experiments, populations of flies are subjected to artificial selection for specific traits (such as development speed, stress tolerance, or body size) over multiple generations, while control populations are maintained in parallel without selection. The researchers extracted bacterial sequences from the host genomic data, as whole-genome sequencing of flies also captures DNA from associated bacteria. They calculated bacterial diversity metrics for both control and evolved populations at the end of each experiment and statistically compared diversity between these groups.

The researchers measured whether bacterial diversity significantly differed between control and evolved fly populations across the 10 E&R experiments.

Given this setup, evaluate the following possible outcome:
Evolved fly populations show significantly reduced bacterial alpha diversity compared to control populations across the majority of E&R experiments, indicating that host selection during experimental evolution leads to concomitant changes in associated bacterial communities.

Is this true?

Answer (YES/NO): NO